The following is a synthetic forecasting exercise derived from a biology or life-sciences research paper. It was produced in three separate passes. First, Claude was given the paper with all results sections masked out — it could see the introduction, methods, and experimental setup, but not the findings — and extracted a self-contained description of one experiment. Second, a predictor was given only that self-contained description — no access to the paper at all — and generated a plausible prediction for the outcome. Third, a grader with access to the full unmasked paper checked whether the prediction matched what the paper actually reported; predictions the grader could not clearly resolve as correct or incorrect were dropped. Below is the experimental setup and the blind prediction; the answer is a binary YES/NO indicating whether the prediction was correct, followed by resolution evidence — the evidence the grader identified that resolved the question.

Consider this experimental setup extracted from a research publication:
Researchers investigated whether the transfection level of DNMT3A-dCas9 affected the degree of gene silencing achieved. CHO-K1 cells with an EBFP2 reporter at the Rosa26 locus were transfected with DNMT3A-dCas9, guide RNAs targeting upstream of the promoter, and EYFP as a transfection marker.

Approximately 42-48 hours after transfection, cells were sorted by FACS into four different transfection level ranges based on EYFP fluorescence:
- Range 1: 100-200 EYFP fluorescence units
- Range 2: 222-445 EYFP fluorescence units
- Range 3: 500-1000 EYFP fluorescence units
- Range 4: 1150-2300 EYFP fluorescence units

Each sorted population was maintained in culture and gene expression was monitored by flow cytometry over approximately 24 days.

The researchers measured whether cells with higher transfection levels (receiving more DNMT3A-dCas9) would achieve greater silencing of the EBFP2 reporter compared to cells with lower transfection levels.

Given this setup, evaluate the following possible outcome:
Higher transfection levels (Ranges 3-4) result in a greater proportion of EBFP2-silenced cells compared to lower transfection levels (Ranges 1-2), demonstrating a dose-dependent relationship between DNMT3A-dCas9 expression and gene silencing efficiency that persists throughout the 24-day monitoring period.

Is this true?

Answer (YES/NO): YES